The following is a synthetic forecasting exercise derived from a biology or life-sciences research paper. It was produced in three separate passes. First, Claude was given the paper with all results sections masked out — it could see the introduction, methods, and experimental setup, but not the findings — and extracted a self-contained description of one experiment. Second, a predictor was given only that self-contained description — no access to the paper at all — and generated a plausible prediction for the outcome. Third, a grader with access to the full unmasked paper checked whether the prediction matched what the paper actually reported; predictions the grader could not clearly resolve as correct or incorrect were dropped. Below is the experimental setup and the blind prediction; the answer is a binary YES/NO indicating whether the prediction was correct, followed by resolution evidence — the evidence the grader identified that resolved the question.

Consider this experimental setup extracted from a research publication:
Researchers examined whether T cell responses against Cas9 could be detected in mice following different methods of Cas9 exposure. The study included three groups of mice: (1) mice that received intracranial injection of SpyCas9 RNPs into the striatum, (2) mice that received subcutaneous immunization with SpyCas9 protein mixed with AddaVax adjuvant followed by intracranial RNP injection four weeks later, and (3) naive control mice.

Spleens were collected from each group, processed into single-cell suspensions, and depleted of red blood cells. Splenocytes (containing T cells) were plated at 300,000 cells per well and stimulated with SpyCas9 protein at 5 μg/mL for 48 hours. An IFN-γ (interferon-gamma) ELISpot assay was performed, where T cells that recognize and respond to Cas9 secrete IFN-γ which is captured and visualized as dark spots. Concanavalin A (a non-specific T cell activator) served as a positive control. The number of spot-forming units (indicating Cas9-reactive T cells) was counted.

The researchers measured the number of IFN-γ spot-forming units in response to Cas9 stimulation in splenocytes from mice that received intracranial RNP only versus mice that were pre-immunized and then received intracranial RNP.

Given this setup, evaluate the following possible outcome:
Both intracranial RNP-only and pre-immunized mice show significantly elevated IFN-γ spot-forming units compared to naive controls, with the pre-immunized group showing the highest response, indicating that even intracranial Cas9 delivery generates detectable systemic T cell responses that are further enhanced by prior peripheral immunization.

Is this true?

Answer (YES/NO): YES